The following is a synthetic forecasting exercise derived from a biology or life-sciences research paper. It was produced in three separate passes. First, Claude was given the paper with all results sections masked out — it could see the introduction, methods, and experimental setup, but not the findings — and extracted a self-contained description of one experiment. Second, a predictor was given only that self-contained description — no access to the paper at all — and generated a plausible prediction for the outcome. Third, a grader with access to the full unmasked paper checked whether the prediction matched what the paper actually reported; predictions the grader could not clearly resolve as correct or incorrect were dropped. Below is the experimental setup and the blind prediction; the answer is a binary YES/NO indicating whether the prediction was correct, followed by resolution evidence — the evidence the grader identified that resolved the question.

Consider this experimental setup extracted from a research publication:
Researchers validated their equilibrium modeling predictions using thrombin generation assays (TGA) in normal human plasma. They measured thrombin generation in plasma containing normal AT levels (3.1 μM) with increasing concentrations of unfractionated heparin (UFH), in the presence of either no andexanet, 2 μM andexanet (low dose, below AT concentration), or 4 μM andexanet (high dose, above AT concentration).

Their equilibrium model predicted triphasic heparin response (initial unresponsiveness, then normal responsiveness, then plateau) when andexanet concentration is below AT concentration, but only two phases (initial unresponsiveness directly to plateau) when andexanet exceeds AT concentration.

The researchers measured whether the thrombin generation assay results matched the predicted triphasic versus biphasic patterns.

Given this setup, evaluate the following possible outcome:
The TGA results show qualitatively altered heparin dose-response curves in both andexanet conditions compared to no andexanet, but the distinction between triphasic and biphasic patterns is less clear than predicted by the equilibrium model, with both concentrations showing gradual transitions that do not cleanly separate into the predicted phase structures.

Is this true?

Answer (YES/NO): NO